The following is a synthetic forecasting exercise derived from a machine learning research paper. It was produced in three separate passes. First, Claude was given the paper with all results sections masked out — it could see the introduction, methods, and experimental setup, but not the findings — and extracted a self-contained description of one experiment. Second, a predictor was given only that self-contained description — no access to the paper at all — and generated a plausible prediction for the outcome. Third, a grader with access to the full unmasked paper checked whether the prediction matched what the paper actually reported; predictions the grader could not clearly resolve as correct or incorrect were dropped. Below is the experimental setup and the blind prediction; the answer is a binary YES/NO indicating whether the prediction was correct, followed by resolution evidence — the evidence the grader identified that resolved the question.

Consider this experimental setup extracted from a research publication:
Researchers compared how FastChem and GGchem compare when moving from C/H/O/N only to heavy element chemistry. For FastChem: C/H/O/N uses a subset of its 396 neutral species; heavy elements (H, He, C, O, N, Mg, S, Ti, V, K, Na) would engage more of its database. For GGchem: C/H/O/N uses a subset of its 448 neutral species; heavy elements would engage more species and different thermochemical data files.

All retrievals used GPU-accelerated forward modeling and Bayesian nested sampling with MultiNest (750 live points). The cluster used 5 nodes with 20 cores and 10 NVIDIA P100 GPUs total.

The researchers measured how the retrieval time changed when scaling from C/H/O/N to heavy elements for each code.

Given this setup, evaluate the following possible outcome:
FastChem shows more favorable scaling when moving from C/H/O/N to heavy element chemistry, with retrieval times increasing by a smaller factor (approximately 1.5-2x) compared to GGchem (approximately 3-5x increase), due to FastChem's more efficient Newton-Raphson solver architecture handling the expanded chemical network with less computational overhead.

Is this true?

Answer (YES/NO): NO